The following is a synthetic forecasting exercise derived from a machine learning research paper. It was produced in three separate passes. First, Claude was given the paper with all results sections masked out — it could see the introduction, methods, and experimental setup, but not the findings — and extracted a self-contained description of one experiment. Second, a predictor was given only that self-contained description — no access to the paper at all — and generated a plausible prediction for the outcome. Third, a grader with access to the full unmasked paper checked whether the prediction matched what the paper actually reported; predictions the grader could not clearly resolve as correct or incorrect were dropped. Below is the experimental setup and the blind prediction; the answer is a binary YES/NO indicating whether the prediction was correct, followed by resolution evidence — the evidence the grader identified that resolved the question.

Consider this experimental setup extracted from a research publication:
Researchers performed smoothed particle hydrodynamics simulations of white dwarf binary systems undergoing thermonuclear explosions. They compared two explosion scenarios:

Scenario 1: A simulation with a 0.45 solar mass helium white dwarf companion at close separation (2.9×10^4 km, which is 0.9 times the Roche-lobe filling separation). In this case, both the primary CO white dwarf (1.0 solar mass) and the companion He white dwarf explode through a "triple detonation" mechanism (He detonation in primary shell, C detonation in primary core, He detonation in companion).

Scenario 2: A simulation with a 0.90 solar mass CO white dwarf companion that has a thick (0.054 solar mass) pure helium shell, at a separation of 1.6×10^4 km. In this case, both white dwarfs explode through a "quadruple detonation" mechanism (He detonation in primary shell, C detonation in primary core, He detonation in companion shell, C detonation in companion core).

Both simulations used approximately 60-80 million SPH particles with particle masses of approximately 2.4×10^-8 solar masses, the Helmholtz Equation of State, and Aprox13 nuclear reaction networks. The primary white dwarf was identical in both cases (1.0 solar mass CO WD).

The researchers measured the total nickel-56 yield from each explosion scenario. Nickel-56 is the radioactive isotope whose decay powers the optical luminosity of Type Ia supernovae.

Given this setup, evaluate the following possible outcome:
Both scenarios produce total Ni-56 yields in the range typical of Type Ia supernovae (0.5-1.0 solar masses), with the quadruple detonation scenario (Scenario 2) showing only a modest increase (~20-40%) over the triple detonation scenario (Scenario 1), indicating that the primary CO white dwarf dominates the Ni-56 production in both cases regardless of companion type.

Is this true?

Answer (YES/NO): NO